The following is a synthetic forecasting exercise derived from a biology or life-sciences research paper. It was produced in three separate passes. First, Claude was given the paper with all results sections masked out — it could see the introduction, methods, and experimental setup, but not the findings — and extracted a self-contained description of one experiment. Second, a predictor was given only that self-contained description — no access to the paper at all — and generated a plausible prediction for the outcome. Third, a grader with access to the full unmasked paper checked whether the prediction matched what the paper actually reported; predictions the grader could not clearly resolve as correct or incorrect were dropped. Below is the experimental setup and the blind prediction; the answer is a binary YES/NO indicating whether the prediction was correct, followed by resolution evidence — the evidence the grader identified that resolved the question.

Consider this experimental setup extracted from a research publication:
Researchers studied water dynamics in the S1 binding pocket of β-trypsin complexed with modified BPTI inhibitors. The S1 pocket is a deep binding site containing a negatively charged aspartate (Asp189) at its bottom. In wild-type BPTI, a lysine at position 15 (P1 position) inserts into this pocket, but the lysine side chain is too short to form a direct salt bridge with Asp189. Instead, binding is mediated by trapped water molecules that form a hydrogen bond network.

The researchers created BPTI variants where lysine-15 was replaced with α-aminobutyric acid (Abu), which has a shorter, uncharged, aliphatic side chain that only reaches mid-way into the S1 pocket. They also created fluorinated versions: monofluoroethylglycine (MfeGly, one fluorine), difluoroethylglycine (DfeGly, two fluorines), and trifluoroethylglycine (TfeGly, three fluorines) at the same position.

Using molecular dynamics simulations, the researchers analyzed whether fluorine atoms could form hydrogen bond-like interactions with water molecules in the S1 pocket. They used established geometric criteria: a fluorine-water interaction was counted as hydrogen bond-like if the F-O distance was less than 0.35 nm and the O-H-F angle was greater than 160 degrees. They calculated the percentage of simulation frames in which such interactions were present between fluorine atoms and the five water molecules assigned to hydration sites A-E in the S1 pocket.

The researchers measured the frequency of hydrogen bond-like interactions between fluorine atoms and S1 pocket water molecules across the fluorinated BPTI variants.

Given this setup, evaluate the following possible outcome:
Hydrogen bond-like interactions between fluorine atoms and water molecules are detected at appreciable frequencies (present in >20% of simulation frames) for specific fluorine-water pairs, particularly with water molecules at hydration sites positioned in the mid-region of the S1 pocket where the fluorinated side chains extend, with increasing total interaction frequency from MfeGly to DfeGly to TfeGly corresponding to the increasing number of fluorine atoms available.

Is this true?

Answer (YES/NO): NO